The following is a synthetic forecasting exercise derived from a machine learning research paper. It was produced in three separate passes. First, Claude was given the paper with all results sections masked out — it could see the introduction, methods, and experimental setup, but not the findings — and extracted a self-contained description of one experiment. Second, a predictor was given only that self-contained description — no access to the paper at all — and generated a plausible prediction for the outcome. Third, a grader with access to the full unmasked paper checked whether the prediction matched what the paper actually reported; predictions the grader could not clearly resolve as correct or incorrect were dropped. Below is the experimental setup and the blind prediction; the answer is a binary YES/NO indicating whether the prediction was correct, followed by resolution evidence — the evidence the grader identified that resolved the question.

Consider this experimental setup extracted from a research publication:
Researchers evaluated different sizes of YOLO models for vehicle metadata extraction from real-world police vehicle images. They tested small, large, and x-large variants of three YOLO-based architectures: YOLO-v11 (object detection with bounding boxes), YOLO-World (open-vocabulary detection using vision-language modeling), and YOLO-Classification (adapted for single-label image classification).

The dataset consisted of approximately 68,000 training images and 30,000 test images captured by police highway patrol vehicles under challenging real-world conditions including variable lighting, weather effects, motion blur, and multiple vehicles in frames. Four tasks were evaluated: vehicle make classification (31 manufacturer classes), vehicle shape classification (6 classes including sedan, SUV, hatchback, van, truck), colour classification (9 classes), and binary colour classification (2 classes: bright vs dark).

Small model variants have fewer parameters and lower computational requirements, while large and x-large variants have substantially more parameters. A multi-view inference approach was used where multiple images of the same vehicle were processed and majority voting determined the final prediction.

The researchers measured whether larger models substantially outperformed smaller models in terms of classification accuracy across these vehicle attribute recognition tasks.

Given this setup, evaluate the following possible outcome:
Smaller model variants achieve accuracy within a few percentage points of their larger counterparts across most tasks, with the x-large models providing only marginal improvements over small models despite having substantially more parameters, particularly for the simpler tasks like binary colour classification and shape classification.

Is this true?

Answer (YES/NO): YES